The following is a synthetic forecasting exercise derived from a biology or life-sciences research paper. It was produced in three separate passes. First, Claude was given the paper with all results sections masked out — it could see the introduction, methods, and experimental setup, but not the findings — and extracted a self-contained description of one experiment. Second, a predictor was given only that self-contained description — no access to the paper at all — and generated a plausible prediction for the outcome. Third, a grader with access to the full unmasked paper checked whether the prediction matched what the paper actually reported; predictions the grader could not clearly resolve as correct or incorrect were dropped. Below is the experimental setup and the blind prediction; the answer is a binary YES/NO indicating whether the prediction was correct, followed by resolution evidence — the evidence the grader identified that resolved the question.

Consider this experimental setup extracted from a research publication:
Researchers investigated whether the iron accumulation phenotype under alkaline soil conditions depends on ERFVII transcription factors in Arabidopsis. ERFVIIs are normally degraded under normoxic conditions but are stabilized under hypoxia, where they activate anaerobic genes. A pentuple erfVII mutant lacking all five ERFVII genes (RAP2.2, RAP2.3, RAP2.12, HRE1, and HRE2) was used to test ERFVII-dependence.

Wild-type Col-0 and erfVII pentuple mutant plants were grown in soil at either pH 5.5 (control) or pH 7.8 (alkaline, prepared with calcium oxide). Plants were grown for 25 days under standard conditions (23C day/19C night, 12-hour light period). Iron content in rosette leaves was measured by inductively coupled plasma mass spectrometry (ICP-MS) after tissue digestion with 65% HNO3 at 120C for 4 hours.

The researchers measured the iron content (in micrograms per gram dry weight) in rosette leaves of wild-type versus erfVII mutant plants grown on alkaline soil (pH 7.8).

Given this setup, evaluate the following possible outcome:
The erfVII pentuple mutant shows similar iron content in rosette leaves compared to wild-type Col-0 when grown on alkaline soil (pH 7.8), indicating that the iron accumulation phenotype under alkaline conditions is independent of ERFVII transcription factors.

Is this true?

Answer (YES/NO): YES